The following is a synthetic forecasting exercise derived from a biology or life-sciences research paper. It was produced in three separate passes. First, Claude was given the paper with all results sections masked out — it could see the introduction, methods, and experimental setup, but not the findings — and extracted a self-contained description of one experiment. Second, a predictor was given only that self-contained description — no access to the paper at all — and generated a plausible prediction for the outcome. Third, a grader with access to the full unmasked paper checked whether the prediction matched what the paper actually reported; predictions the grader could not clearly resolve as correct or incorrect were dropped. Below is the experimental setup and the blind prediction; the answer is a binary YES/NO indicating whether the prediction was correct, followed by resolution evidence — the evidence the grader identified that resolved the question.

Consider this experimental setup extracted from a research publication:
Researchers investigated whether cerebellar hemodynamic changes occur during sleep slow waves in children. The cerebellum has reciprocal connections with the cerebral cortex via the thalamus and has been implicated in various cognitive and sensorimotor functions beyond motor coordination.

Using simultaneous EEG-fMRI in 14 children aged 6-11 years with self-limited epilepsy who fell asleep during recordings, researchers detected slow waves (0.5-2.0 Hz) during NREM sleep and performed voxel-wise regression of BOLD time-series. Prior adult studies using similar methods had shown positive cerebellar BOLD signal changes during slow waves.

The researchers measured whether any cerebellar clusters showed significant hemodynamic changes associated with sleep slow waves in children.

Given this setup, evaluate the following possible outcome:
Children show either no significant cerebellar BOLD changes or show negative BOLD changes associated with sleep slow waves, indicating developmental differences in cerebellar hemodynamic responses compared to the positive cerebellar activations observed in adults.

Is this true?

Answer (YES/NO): YES